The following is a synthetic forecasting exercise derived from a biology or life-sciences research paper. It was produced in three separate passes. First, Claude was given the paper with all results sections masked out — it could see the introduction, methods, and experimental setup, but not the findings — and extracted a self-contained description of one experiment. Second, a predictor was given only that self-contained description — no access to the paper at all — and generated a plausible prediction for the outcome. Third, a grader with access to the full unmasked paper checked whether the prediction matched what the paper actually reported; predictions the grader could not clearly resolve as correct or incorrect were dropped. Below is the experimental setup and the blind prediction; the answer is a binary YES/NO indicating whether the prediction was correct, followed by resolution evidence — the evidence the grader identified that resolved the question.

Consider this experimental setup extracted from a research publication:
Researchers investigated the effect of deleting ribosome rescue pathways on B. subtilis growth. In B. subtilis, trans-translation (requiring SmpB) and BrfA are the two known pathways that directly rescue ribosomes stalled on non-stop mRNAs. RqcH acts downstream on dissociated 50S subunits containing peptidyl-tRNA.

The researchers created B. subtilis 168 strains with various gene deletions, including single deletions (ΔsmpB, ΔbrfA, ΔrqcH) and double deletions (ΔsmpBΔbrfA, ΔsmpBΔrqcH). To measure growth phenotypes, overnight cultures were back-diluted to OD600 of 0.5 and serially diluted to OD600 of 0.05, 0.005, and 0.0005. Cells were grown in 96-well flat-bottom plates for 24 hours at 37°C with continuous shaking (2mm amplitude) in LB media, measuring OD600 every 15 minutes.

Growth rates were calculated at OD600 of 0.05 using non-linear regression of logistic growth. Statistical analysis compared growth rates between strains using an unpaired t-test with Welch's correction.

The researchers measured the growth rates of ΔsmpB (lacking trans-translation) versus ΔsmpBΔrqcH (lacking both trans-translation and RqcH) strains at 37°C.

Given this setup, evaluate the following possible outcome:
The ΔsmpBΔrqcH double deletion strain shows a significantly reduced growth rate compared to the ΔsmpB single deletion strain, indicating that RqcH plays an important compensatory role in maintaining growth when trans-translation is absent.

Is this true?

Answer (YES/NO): YES